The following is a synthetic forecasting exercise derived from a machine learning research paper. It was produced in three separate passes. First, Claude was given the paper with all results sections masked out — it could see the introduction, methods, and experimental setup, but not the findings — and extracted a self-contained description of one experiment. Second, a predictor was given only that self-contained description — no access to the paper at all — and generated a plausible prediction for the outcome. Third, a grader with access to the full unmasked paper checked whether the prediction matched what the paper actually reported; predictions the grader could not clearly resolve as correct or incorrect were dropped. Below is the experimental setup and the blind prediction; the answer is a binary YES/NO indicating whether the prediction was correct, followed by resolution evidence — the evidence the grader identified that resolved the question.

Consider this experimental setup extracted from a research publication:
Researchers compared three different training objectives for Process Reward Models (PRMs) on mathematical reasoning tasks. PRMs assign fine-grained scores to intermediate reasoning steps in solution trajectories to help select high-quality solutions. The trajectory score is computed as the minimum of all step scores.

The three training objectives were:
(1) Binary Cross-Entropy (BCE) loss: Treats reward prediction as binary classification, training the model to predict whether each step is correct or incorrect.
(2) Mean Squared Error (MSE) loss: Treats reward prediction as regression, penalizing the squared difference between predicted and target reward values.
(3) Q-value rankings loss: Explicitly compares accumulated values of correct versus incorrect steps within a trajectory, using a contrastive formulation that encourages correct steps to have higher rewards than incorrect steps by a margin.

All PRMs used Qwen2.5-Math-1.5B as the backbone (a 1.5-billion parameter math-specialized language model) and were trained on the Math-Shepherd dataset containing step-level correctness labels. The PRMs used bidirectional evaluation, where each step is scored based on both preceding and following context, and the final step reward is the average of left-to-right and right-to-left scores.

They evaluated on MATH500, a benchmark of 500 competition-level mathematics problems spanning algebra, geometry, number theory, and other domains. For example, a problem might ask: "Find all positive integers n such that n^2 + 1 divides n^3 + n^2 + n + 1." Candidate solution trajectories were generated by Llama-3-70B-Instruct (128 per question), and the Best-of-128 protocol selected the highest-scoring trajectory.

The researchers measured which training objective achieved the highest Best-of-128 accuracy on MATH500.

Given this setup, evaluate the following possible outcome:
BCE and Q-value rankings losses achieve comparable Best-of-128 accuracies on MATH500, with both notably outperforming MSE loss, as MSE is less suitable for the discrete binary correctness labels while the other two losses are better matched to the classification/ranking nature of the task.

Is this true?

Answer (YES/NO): NO